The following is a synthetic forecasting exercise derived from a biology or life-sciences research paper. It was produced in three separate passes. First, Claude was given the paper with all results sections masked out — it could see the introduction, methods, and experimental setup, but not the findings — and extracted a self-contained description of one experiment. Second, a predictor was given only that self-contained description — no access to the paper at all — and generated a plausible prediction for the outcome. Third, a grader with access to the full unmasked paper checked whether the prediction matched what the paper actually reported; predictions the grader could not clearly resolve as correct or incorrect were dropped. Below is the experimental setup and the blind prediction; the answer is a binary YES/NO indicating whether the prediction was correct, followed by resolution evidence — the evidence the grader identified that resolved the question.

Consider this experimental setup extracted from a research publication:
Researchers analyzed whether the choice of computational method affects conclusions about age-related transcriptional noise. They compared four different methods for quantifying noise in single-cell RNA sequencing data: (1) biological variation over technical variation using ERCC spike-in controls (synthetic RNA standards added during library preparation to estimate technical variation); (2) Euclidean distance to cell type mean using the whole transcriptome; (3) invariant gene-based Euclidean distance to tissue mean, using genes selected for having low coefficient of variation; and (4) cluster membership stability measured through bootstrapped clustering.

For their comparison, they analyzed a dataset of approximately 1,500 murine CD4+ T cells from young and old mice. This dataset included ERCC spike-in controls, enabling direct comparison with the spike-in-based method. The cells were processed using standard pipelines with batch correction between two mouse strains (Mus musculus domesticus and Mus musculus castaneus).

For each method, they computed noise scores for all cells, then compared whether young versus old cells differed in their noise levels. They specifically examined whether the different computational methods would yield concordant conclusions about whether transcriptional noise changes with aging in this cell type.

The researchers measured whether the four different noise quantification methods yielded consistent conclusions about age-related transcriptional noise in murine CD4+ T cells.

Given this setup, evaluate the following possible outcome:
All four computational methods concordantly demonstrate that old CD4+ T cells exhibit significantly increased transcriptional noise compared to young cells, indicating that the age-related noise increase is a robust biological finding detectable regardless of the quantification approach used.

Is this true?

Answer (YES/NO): NO